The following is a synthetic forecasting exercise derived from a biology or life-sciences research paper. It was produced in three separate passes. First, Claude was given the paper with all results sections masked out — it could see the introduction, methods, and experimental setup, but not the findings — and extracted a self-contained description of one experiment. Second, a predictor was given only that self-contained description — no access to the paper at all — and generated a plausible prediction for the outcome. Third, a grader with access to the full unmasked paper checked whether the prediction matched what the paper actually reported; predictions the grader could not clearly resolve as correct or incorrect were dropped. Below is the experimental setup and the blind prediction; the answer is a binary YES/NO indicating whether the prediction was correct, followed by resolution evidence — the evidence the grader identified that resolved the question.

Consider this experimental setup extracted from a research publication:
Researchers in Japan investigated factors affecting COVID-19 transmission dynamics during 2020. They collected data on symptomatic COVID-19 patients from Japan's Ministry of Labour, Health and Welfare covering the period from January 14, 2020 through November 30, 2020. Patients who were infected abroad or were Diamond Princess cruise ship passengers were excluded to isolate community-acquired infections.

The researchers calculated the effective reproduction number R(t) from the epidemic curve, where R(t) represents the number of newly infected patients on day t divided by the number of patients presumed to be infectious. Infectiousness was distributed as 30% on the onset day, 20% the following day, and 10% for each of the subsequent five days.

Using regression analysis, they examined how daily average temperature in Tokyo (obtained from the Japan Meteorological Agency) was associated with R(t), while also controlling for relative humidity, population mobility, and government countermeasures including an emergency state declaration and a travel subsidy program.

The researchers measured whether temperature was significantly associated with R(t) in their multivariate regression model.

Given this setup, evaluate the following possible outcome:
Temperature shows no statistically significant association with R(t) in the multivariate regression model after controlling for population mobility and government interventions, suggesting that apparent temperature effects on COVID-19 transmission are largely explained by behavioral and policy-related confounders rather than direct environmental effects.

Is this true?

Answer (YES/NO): NO